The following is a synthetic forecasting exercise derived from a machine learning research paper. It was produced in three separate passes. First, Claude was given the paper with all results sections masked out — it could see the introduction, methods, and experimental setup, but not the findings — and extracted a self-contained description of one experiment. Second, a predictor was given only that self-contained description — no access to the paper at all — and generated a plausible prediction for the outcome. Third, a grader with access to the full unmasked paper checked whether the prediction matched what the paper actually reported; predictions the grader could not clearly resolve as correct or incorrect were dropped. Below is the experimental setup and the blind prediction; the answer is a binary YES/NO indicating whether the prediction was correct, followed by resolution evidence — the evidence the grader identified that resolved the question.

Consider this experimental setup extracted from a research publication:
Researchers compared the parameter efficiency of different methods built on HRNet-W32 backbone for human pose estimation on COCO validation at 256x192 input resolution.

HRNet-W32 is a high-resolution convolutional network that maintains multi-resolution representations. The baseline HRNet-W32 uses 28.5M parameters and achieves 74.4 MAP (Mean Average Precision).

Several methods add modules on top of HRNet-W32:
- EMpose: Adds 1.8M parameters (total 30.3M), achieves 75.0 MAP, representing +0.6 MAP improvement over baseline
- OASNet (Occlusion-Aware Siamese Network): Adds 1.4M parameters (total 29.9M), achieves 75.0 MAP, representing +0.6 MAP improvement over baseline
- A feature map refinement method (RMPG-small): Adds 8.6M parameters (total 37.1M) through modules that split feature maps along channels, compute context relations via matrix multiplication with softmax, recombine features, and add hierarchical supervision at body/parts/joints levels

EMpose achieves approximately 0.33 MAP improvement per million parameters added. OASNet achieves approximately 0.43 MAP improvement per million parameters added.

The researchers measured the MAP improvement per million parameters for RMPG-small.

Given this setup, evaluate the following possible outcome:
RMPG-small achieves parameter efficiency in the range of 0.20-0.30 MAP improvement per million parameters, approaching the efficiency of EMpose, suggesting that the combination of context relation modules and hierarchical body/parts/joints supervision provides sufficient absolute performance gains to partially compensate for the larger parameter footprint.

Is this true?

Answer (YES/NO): NO